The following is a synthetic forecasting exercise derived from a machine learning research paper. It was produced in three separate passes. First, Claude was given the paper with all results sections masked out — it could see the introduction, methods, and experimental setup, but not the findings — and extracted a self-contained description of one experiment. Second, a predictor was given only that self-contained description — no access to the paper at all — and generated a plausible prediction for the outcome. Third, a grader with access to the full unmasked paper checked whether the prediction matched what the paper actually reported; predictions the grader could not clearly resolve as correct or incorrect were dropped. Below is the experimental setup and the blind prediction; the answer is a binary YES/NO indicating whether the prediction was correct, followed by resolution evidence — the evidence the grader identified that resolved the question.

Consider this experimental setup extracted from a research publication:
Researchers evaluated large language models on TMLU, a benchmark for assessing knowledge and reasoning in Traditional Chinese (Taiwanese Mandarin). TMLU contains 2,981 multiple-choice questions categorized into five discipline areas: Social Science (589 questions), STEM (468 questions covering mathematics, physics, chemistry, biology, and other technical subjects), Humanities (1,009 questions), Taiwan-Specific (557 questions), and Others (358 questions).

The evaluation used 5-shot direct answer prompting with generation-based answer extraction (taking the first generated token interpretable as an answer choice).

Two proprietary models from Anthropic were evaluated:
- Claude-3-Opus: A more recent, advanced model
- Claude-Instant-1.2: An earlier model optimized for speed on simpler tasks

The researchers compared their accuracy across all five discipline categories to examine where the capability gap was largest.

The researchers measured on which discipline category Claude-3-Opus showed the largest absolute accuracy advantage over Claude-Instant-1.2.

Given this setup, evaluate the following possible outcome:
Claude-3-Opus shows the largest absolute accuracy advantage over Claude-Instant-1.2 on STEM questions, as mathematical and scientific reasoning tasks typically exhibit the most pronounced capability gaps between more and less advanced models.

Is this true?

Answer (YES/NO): YES